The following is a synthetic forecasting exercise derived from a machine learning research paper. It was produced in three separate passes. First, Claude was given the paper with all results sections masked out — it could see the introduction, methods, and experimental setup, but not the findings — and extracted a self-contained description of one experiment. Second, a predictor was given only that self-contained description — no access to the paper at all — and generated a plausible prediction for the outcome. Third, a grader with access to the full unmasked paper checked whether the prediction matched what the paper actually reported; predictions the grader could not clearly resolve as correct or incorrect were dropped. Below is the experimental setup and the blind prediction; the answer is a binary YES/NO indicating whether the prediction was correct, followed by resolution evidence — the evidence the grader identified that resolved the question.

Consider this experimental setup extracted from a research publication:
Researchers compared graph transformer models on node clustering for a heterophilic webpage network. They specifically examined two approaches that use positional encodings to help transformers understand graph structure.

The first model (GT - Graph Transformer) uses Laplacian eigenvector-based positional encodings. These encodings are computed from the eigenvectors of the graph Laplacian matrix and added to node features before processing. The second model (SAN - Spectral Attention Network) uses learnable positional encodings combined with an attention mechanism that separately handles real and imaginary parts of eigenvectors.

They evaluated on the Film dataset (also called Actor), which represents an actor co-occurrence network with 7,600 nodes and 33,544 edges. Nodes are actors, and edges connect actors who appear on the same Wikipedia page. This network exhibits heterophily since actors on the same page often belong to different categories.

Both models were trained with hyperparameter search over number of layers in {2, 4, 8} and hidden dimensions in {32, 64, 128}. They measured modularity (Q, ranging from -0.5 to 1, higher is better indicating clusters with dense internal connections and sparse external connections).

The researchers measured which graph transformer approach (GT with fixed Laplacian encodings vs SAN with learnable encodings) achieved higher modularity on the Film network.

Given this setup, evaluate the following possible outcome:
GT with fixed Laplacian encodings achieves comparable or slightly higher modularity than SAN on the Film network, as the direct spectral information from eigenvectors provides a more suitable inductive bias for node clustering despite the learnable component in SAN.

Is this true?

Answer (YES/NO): NO